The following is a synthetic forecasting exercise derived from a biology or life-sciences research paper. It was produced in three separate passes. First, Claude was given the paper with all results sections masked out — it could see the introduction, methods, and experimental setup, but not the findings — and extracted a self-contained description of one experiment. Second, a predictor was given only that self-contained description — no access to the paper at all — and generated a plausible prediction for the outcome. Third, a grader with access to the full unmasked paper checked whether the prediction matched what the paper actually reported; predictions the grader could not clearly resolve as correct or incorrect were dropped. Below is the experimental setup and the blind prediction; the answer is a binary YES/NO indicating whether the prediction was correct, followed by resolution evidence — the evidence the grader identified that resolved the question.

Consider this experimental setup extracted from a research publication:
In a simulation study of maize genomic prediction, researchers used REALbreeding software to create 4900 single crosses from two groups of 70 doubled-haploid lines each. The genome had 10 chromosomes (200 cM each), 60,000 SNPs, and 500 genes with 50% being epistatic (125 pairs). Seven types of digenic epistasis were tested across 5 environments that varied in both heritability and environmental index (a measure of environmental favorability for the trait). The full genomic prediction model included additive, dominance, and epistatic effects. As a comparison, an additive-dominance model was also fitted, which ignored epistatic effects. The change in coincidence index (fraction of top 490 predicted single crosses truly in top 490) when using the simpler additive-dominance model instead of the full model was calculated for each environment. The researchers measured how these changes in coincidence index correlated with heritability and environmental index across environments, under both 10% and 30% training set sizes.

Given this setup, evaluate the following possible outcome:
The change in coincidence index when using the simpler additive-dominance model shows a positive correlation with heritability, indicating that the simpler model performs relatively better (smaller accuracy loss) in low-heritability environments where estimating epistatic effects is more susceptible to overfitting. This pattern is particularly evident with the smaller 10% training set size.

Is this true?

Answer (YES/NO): NO